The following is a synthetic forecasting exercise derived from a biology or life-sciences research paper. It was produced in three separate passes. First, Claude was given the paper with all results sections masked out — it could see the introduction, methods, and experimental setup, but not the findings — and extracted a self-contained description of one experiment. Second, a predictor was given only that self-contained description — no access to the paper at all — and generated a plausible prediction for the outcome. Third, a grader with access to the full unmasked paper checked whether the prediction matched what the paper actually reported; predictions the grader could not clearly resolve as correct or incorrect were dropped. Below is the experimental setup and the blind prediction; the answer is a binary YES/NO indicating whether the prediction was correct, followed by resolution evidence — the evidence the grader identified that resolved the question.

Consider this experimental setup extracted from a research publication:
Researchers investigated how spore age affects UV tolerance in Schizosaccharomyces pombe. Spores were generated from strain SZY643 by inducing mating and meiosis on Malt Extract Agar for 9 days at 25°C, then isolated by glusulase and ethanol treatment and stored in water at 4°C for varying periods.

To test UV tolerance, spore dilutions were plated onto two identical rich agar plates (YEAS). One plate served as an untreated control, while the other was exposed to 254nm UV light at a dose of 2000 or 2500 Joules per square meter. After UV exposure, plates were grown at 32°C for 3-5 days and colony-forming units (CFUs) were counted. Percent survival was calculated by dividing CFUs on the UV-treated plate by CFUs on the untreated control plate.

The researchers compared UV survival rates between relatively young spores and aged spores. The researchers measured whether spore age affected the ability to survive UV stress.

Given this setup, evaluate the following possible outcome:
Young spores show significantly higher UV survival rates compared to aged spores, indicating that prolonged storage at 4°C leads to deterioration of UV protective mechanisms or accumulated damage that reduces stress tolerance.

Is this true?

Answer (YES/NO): YES